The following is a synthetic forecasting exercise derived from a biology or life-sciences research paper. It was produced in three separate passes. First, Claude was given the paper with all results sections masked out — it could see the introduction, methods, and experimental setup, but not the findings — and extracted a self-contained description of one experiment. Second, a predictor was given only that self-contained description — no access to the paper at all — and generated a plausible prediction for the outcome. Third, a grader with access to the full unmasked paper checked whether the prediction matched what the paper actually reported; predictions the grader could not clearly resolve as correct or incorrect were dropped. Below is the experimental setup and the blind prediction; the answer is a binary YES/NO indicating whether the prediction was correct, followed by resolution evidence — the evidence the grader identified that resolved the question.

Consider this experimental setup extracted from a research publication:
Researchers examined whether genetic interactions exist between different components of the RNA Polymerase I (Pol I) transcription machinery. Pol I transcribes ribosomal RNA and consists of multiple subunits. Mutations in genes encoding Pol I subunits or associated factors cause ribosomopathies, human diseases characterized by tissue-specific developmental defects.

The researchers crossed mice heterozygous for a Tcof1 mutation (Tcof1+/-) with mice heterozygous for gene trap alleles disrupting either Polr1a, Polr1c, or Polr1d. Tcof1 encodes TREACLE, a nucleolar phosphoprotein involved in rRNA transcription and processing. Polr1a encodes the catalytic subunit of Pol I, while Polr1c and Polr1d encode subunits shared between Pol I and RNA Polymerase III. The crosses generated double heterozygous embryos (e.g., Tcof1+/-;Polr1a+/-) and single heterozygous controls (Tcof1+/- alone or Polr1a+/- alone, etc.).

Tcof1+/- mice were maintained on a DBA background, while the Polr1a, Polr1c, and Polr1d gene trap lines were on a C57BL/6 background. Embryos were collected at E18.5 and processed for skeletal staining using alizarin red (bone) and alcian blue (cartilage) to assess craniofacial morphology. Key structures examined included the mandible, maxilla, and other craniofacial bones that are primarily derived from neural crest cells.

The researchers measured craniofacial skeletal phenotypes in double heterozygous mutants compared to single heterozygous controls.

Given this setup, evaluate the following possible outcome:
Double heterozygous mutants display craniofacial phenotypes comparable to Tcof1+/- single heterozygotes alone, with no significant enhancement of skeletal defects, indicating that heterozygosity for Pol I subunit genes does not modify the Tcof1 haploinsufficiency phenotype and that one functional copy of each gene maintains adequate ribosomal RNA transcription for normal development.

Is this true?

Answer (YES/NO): NO